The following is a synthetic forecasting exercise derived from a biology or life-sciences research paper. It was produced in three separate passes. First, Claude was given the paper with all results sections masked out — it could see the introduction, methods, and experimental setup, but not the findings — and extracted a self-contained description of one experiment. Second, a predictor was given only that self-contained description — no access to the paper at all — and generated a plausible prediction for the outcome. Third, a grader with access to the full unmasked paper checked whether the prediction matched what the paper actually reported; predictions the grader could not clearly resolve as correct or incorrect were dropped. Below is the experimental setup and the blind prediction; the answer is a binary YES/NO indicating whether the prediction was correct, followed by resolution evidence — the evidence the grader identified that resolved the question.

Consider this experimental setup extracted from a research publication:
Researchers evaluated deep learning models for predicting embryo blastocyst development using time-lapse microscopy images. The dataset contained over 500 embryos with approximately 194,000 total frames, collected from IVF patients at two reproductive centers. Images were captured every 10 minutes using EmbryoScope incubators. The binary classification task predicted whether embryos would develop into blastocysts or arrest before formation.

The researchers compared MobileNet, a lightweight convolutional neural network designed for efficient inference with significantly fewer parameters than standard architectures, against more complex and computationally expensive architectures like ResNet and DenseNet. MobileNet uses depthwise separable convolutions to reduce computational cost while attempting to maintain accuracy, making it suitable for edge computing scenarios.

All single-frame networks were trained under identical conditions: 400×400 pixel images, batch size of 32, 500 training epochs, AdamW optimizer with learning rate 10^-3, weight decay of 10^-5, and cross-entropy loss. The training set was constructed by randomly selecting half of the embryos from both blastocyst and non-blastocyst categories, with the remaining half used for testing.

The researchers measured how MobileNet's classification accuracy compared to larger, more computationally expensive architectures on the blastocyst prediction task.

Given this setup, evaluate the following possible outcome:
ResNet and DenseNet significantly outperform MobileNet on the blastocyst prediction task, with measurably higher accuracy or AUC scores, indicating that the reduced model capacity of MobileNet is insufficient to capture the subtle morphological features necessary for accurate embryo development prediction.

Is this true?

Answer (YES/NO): NO